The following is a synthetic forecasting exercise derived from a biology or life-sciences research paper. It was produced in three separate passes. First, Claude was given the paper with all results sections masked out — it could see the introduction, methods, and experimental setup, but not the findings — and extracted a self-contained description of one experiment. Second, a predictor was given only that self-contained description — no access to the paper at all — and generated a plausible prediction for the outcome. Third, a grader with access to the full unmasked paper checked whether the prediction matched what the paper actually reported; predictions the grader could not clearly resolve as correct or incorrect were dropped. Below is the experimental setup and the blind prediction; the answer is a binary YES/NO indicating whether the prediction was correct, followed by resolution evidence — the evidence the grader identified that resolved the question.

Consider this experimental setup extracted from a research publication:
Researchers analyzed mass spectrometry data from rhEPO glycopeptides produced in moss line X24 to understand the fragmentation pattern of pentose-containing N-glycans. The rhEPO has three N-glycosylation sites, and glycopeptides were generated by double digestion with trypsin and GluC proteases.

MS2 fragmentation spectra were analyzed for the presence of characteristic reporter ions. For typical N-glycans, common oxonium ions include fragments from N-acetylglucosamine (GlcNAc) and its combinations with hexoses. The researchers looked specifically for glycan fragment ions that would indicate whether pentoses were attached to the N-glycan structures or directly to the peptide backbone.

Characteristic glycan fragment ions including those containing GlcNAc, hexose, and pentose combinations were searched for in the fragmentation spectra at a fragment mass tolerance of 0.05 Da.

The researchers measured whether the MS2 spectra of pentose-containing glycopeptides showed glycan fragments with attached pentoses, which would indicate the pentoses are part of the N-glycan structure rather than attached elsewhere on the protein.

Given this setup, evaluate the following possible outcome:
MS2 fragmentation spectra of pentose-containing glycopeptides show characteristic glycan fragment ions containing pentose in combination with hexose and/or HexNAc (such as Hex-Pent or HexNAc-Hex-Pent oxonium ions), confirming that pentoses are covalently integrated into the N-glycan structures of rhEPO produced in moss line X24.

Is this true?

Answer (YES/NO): YES